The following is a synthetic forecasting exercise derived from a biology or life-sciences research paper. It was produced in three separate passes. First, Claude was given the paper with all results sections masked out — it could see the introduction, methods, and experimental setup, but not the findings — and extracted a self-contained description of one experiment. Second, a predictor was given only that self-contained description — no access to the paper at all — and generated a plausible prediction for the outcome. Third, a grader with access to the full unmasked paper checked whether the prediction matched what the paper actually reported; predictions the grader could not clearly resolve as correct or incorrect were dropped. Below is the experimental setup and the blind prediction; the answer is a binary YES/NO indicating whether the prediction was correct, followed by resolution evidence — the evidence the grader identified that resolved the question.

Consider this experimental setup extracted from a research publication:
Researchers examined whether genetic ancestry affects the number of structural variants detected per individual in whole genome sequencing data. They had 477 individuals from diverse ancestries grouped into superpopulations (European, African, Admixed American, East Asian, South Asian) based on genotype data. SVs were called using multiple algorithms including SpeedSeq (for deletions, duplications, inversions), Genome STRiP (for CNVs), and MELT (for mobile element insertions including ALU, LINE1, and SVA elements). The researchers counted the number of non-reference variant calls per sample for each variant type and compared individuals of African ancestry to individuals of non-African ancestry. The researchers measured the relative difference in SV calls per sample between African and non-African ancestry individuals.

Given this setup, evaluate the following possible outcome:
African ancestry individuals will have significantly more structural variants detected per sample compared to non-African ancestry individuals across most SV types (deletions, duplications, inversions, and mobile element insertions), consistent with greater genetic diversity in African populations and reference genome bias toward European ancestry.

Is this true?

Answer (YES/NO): YES